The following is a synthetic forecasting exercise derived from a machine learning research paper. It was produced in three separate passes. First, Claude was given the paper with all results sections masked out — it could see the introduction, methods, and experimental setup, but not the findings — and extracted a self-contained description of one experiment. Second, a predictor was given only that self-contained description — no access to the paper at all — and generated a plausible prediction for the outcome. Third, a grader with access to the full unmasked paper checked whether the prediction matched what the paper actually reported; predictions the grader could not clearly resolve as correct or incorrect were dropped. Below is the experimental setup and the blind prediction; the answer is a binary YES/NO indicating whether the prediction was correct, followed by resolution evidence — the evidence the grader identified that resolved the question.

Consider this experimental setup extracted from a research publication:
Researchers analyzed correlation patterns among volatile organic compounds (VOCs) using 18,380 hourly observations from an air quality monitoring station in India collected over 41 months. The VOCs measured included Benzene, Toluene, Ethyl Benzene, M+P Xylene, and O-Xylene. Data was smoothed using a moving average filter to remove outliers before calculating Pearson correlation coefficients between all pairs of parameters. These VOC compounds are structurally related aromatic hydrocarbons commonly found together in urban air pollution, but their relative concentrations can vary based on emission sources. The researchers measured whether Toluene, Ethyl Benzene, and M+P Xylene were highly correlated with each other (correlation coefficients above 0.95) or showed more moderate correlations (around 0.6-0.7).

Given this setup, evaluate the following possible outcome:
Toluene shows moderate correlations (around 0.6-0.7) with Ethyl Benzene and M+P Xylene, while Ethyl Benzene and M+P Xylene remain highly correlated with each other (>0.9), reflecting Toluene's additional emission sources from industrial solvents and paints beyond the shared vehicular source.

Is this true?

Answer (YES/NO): NO